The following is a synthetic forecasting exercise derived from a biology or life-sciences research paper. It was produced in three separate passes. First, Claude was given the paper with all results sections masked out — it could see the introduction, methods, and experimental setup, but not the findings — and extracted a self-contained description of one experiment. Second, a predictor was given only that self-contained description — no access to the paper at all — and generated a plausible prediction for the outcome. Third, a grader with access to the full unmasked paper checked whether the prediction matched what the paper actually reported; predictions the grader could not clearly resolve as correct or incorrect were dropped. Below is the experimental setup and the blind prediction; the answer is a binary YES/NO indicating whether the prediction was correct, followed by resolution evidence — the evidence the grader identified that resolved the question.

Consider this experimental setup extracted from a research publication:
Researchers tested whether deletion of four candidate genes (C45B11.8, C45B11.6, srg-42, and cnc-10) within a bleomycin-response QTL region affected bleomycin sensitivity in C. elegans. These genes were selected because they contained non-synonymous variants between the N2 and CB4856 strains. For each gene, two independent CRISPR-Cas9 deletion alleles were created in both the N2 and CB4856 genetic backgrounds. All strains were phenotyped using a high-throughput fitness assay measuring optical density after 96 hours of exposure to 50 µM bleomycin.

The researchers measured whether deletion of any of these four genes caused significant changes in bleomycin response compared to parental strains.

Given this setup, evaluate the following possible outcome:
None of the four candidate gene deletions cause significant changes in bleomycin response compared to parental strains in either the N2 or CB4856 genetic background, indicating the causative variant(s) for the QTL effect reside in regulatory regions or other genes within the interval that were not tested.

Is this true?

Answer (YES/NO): YES